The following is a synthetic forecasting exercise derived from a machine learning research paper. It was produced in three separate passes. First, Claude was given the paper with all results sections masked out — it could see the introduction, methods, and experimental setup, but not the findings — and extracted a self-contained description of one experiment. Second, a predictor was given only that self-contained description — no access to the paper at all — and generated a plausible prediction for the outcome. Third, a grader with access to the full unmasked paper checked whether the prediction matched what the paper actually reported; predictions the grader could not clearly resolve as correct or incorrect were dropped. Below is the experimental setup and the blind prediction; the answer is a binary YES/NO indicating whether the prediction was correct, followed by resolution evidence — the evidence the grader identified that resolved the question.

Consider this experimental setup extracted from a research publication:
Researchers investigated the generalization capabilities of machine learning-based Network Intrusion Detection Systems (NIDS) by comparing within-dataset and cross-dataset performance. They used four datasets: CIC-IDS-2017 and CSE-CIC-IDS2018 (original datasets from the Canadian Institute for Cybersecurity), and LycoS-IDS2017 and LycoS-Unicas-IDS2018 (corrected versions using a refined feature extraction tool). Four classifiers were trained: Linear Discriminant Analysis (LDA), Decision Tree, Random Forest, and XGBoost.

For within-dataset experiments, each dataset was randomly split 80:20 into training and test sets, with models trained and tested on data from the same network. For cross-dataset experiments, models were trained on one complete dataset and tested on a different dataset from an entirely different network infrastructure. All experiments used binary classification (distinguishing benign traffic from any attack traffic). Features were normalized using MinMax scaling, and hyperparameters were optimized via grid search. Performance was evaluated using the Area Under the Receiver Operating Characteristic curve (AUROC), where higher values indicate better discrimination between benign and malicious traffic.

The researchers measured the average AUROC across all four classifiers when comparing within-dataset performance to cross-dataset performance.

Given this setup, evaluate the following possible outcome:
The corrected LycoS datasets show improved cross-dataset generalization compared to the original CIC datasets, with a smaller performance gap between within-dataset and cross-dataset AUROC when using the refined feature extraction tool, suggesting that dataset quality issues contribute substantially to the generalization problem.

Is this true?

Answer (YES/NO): NO